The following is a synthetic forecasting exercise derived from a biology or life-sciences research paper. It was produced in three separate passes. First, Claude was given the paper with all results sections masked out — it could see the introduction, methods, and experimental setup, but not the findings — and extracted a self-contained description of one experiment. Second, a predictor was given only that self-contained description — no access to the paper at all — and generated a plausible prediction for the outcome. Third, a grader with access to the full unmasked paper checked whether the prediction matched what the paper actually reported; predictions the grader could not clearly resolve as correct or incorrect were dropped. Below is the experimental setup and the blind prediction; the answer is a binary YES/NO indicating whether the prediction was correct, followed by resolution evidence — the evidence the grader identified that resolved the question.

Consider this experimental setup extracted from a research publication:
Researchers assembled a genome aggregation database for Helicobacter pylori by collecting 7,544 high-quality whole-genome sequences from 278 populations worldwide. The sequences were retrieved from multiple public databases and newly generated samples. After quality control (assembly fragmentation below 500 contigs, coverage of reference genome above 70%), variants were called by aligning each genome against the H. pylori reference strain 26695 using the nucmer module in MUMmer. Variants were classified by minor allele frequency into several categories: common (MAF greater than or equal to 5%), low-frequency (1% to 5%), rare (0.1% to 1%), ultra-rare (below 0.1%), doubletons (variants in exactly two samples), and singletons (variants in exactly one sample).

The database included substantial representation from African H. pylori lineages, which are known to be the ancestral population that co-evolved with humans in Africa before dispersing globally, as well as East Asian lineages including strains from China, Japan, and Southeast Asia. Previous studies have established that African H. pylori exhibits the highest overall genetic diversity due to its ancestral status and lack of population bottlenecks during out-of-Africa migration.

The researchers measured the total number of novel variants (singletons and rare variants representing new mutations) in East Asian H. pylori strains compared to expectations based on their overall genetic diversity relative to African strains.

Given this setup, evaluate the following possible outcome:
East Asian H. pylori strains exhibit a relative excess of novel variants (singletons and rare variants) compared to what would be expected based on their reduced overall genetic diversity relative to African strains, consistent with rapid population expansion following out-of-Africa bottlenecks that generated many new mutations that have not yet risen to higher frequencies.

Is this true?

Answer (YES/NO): YES